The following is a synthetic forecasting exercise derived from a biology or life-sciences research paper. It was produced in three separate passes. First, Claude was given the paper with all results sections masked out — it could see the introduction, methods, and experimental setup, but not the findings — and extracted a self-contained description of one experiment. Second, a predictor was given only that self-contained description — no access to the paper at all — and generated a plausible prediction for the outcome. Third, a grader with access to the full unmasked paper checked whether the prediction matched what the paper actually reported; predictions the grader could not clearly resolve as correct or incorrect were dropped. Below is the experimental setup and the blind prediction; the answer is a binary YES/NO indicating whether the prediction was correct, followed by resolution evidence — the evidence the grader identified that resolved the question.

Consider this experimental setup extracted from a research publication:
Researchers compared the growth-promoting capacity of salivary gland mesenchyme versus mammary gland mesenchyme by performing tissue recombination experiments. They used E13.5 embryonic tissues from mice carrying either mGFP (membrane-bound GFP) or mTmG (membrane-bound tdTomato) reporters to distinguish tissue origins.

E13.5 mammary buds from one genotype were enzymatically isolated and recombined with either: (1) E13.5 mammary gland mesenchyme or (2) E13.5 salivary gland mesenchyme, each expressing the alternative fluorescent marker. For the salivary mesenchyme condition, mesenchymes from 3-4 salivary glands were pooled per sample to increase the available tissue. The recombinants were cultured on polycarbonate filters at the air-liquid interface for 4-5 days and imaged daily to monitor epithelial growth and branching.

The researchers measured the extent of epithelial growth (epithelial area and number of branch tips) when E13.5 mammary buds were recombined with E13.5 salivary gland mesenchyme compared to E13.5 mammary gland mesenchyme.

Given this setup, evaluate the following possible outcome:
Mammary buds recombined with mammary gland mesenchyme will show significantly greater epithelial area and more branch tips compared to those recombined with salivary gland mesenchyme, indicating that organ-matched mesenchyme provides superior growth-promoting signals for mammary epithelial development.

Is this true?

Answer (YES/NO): YES